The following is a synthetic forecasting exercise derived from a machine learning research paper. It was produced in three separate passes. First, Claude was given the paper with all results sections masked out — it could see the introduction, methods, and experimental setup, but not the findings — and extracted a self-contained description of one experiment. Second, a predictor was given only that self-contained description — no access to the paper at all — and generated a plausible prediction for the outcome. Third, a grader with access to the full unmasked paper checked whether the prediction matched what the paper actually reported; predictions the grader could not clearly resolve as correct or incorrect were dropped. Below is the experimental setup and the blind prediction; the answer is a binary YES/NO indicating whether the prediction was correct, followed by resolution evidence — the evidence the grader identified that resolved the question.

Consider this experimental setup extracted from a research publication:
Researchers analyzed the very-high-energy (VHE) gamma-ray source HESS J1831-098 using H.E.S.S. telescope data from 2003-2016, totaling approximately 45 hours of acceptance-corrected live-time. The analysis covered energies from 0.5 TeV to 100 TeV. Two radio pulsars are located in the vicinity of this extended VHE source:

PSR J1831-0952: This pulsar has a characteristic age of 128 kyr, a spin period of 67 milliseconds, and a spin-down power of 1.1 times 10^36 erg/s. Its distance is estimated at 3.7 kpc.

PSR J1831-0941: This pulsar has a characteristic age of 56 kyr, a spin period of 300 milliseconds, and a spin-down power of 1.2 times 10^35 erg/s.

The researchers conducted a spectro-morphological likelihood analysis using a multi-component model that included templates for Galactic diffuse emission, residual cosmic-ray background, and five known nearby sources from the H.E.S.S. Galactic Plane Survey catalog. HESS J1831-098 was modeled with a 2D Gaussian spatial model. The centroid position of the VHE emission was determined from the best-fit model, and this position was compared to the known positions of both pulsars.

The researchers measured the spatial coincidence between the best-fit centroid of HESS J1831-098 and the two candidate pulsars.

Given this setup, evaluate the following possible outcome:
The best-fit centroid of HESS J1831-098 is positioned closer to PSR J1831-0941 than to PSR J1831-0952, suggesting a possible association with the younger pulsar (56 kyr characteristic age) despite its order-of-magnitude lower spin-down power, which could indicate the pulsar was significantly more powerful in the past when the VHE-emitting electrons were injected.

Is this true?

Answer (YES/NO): NO